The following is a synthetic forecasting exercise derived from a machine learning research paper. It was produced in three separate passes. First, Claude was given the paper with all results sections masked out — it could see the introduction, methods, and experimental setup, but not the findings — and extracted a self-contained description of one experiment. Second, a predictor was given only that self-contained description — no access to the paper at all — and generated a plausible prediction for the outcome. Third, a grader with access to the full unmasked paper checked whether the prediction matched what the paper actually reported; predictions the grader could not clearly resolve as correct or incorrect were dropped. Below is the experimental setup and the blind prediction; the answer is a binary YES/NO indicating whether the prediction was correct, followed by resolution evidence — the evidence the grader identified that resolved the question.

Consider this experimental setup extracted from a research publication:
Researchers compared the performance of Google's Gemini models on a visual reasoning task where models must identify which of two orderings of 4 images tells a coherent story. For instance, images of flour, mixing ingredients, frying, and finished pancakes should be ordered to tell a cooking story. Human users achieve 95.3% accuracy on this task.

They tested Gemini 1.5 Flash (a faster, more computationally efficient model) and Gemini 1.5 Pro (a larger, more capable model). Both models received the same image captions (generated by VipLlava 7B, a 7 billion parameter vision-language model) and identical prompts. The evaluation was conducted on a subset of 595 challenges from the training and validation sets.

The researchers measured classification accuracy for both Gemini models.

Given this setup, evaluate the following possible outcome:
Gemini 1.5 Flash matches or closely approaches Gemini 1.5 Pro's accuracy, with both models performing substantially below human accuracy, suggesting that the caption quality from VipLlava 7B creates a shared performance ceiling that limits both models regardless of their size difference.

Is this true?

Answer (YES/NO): NO